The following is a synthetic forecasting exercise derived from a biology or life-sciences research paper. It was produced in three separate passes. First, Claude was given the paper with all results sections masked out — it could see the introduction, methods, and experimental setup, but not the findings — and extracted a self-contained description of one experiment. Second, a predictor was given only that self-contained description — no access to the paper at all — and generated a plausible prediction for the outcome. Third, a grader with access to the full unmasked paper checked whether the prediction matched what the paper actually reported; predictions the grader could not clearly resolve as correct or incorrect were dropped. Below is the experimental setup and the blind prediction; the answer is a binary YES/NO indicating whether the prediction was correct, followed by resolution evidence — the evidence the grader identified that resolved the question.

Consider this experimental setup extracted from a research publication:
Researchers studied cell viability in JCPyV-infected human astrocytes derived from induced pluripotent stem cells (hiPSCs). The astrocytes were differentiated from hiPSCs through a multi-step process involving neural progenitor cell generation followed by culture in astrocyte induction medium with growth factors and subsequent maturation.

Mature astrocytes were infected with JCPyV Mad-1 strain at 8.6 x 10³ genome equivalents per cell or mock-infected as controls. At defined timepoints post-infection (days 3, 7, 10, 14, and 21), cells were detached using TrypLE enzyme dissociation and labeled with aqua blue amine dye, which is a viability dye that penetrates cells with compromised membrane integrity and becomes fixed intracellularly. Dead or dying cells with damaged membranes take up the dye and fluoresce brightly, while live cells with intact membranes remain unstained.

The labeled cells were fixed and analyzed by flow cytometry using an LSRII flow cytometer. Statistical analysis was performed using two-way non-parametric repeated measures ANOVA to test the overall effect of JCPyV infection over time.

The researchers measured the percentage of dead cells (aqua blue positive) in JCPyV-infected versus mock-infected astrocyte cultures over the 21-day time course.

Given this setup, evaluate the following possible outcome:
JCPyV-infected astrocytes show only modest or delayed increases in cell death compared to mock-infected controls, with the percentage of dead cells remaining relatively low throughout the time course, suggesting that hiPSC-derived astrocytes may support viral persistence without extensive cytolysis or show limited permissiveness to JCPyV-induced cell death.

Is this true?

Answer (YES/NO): NO